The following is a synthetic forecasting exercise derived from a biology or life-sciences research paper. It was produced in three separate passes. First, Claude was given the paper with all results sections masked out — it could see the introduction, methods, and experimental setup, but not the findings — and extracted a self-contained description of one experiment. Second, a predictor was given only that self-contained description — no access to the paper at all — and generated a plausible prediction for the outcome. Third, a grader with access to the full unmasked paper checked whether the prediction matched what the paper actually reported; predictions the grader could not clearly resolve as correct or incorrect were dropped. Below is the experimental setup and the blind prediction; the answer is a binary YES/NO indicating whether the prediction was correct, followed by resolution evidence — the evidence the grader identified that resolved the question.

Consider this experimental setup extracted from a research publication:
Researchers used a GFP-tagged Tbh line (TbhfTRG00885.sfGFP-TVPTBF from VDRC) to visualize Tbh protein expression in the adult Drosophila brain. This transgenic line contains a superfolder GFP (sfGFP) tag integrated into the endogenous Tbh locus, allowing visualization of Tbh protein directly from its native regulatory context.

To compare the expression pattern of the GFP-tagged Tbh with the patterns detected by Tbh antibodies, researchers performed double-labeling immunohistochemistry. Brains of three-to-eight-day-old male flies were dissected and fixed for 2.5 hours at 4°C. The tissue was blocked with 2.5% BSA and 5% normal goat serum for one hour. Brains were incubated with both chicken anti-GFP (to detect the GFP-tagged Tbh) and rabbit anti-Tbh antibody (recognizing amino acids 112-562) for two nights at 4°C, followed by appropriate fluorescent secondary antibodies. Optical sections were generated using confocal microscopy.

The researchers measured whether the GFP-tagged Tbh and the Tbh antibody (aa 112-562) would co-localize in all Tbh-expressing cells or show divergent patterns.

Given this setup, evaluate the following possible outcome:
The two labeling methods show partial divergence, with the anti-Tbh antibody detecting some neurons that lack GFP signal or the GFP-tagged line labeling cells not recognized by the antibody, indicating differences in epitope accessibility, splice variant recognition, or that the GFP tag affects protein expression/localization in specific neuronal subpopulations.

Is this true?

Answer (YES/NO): YES